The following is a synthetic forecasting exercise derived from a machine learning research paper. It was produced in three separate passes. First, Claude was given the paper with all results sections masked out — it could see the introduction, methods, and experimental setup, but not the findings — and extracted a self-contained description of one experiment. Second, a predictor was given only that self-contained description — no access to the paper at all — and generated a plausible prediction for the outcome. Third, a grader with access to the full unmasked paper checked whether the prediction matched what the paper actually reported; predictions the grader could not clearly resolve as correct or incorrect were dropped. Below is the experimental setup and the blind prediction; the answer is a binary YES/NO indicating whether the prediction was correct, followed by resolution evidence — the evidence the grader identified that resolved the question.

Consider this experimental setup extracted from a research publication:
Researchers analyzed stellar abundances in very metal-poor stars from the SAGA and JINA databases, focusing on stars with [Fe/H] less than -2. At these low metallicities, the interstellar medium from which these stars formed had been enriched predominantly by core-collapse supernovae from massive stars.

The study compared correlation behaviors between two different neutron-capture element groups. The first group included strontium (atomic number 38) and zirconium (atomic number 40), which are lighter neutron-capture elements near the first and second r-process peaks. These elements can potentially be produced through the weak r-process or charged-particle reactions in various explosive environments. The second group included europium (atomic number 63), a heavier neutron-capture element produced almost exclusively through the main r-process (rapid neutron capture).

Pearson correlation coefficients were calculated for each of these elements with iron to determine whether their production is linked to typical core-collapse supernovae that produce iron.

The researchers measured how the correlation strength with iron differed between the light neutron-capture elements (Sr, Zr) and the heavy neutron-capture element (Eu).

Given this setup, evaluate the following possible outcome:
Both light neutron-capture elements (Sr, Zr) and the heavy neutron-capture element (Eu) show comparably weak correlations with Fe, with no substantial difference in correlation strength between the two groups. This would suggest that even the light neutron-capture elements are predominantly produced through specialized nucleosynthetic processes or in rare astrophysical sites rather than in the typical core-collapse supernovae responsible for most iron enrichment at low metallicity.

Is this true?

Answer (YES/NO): YES